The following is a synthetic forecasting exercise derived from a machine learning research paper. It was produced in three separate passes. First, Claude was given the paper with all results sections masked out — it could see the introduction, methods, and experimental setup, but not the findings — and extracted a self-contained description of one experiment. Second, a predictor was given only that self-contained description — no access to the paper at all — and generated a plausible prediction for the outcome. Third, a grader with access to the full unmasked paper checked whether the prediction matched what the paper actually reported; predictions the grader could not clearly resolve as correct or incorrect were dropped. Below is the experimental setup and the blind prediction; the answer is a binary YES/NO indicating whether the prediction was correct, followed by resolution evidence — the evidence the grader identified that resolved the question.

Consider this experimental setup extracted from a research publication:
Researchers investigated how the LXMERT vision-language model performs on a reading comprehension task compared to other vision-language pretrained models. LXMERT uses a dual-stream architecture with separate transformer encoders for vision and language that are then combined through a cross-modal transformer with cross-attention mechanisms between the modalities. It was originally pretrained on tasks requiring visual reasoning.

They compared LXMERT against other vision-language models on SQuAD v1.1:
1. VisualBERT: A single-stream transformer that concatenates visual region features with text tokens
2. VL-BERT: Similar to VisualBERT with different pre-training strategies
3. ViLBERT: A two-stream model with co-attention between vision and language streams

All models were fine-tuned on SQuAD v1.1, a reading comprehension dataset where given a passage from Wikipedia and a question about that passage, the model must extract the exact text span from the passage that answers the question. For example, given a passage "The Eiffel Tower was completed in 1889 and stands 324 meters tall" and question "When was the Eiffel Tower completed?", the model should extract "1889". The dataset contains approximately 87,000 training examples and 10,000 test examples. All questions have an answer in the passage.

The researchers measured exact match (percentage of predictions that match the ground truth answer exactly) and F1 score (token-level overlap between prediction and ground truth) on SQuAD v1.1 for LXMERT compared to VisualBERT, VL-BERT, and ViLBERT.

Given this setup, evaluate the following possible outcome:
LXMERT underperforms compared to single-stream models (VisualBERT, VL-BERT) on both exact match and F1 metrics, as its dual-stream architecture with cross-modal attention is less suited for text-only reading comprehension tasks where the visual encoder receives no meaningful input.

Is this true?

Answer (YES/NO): YES